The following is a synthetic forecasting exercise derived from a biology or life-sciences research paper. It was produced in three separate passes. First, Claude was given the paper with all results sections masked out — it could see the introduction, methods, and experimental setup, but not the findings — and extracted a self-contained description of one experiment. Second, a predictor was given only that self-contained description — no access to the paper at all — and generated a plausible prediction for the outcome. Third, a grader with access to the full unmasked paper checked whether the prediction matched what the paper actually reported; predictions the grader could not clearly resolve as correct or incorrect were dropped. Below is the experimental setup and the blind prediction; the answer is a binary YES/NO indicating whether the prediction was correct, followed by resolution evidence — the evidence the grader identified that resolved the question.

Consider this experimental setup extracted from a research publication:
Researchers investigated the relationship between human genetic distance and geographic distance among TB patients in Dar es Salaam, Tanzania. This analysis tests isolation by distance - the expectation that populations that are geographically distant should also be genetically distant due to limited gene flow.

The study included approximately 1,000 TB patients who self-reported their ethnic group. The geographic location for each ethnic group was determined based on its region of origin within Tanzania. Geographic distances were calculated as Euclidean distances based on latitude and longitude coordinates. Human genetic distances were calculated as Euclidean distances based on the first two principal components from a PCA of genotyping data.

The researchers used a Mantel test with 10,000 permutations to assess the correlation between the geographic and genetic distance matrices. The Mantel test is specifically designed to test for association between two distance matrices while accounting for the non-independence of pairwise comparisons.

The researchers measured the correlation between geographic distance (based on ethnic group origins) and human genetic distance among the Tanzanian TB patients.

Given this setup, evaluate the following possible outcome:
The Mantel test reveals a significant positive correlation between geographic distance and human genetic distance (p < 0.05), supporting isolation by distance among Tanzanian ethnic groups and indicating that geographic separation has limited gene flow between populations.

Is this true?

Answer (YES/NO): YES